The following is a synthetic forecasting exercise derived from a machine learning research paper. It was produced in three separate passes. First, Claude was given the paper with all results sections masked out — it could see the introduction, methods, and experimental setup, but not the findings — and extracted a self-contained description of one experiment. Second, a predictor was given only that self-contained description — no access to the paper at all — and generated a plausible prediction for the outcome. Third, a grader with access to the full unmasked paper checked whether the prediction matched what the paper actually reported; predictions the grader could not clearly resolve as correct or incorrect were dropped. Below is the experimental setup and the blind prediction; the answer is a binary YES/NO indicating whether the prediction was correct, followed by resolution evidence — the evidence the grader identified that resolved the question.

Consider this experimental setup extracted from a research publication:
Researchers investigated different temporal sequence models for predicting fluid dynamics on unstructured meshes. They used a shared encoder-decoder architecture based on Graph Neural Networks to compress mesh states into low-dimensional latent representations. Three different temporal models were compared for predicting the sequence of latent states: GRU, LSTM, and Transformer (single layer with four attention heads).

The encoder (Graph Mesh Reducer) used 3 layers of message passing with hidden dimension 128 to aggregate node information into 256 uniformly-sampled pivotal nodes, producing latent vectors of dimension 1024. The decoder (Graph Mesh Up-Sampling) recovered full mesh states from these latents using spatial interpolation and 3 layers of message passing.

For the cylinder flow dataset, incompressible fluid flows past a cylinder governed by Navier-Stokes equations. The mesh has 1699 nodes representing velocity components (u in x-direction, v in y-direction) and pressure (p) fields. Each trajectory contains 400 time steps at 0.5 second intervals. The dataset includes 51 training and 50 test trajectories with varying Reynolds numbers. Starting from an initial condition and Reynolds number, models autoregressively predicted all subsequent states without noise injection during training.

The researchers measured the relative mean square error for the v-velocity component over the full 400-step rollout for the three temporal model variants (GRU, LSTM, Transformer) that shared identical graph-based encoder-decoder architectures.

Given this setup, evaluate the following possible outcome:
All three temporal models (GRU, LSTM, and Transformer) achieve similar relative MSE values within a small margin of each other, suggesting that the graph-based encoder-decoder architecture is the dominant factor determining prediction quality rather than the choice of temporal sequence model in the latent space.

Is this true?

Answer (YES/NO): NO